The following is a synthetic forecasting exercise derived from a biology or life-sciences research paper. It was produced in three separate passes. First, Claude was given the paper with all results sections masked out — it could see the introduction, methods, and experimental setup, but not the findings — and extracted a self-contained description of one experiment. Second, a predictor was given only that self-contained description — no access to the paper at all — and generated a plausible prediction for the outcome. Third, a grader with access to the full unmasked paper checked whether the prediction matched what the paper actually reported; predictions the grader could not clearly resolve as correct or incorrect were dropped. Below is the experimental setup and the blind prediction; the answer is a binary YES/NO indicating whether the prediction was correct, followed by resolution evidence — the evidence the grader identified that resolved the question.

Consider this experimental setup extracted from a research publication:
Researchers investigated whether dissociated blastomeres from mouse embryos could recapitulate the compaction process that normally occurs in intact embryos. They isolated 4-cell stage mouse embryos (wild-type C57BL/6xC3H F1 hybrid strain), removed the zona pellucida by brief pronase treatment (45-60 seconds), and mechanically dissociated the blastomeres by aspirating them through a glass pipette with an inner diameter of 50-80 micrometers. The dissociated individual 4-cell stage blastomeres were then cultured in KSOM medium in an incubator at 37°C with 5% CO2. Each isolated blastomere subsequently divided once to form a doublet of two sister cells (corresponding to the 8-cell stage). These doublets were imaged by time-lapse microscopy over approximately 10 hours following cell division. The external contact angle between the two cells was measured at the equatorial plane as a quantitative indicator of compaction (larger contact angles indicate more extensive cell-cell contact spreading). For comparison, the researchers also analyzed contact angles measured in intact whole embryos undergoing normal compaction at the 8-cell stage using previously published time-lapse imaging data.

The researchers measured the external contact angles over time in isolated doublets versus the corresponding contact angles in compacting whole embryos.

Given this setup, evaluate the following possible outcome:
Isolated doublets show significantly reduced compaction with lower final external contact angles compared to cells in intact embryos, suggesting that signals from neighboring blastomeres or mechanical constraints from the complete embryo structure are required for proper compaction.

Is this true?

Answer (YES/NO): NO